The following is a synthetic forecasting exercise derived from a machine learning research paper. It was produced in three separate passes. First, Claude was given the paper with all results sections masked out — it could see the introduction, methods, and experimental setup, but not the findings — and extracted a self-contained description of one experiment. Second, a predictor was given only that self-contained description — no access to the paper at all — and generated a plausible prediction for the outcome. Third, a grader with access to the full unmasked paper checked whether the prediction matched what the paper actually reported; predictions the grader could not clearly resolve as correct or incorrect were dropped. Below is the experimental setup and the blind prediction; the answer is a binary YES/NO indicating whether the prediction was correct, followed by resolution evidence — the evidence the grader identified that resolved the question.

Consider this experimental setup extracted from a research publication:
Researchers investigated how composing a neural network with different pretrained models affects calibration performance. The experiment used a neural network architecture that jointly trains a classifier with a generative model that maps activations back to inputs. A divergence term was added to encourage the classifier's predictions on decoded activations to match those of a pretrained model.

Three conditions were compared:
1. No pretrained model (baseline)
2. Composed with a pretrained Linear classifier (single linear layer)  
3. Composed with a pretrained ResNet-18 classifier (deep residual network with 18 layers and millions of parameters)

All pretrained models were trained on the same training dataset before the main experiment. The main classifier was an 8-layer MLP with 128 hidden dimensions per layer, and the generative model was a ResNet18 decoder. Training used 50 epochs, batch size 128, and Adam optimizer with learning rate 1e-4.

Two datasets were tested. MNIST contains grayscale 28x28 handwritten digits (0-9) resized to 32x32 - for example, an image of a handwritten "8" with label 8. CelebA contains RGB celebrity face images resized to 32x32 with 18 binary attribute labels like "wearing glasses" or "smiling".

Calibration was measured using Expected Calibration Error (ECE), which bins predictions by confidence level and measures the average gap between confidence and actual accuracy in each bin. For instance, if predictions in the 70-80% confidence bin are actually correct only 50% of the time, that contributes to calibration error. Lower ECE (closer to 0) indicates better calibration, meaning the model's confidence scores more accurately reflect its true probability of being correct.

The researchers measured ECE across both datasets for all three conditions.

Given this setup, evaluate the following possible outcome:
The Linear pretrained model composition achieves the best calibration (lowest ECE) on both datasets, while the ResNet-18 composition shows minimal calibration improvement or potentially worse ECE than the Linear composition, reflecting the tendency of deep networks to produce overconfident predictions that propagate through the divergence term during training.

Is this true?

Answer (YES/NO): NO